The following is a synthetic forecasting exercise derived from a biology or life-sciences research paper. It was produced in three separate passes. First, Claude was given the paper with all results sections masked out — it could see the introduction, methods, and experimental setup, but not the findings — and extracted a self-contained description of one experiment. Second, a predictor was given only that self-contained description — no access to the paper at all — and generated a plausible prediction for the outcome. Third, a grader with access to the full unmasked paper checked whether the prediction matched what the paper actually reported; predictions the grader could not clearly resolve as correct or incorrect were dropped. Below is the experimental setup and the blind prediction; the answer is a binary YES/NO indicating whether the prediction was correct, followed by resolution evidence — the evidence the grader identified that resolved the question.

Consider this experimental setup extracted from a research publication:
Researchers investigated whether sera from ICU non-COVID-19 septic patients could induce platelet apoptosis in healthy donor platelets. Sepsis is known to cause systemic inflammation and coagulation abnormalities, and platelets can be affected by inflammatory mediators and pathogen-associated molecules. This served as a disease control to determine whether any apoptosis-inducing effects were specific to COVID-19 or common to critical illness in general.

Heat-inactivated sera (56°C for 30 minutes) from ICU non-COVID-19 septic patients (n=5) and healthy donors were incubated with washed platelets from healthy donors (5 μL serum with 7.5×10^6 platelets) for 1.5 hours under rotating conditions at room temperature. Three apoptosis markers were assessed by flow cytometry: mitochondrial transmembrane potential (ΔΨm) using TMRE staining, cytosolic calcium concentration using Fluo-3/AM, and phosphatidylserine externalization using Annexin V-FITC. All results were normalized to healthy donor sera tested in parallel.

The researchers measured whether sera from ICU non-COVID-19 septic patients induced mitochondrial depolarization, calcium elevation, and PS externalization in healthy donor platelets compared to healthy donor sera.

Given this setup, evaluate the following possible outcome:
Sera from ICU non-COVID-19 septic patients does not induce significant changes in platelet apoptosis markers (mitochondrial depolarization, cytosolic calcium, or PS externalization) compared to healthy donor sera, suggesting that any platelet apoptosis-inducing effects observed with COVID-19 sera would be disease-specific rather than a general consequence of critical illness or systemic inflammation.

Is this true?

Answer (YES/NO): YES